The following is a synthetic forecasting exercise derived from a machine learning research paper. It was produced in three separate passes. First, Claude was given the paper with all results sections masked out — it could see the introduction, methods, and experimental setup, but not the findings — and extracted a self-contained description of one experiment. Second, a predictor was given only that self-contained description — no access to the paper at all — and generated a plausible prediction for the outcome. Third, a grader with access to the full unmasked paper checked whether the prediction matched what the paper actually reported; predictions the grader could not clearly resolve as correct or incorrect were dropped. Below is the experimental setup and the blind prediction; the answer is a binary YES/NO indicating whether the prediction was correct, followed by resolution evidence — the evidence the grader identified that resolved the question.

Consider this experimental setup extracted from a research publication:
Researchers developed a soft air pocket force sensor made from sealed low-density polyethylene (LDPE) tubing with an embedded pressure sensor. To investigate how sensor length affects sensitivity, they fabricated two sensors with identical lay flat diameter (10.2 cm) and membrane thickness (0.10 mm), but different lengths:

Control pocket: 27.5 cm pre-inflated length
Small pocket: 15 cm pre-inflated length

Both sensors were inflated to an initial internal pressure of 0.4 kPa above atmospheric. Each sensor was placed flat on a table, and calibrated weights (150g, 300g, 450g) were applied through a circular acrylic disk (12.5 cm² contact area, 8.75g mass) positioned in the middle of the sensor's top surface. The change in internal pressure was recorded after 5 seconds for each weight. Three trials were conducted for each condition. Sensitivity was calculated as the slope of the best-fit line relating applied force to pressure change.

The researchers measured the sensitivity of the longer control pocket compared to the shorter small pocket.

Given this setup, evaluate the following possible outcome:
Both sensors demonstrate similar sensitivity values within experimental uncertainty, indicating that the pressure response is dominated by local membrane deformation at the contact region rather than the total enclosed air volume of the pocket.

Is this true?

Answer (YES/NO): NO